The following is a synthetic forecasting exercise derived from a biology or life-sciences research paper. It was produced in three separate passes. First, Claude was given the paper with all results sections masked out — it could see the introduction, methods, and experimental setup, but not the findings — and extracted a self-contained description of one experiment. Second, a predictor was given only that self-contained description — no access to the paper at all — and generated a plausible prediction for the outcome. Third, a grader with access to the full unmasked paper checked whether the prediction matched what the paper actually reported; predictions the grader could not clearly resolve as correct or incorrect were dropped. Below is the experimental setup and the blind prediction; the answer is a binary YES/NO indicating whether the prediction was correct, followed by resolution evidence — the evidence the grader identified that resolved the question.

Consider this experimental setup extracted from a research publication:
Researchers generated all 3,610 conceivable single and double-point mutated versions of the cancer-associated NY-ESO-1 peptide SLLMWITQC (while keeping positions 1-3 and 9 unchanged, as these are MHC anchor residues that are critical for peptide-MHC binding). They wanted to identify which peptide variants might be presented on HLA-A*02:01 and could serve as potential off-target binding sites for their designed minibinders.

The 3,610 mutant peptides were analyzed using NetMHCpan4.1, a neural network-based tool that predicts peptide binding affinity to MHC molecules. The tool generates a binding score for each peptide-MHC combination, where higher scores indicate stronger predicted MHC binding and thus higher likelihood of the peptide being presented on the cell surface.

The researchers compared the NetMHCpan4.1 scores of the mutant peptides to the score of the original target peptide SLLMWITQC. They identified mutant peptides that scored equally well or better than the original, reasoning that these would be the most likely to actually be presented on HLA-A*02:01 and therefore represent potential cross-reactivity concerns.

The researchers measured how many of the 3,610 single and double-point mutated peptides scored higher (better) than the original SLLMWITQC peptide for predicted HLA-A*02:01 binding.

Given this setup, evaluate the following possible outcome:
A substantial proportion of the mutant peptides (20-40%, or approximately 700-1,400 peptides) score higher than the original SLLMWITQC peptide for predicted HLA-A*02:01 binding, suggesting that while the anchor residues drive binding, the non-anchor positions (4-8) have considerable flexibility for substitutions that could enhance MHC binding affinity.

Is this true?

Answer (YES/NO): YES